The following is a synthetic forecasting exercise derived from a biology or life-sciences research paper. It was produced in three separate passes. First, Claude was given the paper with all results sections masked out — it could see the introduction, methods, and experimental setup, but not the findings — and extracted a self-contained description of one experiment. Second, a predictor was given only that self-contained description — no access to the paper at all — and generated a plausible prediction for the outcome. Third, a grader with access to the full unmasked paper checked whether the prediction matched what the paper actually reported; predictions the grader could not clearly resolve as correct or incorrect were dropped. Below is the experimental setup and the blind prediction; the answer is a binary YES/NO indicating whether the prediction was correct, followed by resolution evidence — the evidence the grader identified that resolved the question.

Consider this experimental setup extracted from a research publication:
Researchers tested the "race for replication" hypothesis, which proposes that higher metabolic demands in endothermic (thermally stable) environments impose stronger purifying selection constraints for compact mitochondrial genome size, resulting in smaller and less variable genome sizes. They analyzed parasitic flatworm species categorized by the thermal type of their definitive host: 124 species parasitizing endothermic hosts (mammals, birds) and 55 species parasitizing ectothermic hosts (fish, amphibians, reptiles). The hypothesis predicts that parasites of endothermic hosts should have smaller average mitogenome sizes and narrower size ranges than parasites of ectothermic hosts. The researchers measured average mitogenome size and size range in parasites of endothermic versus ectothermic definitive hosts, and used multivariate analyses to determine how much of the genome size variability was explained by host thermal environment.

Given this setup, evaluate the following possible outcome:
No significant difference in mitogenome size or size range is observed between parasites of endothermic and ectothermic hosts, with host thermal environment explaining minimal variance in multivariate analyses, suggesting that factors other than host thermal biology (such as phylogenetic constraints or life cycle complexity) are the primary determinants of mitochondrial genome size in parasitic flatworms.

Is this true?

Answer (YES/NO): NO